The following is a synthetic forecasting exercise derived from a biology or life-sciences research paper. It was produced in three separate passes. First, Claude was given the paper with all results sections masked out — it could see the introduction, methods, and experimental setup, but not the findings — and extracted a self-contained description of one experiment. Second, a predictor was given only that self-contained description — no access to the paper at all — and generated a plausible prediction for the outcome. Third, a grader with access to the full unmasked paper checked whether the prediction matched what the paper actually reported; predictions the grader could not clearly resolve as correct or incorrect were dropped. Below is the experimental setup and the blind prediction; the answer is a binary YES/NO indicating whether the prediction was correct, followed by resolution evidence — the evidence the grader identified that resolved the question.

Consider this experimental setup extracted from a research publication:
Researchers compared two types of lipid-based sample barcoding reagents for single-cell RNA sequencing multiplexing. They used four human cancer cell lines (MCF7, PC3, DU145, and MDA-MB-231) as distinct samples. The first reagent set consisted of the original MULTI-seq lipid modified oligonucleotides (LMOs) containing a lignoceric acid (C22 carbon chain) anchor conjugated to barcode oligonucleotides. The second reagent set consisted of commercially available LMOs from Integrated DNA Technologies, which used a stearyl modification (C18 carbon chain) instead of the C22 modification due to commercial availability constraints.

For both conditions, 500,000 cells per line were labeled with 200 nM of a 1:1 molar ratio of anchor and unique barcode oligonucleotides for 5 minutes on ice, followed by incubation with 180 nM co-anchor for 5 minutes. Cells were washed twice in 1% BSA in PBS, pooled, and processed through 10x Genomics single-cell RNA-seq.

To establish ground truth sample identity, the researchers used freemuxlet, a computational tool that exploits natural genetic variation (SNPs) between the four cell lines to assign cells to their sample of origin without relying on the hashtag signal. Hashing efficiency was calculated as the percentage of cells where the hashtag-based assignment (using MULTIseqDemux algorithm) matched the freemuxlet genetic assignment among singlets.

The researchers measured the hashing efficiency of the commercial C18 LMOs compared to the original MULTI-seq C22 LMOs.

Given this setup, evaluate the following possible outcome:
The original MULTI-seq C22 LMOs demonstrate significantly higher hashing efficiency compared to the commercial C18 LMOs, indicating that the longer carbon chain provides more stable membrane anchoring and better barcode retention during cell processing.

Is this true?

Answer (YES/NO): YES